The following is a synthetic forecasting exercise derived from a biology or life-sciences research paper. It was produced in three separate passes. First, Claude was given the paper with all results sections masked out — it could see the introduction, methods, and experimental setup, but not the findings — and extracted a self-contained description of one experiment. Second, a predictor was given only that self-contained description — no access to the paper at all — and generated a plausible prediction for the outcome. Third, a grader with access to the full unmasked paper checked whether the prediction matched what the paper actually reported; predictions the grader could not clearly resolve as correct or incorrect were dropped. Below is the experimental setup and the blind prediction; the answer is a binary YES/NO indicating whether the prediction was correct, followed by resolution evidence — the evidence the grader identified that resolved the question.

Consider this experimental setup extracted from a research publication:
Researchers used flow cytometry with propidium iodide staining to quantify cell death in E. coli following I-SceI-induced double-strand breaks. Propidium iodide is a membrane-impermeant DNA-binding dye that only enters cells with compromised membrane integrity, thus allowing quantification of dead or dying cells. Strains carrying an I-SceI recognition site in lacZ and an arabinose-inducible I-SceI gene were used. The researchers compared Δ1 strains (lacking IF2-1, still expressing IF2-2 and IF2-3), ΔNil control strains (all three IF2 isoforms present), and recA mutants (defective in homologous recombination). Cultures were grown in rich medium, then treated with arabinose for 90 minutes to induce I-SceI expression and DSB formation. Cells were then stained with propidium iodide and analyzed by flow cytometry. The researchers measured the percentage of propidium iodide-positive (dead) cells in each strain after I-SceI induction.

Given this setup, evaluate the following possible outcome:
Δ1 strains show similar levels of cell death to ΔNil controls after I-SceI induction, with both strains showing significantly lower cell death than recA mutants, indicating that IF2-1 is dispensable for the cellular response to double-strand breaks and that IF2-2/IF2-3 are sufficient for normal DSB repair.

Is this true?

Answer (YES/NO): NO